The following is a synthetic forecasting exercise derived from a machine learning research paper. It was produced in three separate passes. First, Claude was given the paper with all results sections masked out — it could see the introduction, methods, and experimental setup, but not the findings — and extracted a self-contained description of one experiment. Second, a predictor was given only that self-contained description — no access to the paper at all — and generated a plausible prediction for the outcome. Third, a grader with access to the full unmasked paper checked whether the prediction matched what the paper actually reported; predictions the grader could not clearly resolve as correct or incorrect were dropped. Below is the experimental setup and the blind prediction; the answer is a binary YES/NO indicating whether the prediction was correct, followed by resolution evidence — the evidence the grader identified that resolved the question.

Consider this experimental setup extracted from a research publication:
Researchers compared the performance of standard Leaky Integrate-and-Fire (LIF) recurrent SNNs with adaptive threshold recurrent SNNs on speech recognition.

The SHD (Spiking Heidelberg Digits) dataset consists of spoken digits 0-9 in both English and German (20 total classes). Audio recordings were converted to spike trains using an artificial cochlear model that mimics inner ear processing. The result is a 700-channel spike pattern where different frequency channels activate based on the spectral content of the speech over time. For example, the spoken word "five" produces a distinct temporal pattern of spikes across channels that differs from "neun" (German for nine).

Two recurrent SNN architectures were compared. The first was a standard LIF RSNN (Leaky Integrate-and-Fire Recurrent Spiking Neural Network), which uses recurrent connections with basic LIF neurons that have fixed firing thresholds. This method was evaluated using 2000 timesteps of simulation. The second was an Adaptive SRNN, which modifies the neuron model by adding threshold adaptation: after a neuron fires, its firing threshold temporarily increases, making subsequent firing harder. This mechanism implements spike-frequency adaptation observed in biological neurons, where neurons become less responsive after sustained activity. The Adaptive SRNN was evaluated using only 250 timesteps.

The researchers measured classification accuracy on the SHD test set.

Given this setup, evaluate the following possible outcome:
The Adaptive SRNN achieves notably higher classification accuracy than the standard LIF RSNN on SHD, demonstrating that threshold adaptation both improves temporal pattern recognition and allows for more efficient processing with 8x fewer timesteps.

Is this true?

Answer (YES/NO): YES